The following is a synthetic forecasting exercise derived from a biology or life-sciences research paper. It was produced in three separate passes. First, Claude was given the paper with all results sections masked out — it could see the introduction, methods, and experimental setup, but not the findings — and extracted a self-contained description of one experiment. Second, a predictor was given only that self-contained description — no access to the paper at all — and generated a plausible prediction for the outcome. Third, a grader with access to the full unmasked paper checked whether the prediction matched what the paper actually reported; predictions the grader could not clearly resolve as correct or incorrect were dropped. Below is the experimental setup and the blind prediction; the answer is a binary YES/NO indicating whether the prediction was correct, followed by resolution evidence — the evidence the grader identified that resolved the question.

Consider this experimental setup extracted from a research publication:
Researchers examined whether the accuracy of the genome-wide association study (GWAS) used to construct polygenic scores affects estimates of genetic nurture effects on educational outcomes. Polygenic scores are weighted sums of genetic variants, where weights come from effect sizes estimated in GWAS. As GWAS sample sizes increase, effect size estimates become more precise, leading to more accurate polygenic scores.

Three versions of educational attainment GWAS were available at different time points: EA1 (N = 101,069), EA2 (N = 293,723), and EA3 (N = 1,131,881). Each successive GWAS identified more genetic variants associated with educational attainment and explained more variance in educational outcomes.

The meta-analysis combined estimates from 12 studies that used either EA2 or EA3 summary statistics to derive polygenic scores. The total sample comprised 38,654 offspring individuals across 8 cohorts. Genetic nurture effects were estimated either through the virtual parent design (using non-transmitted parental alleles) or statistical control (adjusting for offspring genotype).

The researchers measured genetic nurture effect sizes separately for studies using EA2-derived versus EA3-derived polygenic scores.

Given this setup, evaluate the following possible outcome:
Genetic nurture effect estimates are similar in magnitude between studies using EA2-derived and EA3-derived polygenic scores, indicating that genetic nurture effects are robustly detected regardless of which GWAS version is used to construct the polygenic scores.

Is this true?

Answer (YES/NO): NO